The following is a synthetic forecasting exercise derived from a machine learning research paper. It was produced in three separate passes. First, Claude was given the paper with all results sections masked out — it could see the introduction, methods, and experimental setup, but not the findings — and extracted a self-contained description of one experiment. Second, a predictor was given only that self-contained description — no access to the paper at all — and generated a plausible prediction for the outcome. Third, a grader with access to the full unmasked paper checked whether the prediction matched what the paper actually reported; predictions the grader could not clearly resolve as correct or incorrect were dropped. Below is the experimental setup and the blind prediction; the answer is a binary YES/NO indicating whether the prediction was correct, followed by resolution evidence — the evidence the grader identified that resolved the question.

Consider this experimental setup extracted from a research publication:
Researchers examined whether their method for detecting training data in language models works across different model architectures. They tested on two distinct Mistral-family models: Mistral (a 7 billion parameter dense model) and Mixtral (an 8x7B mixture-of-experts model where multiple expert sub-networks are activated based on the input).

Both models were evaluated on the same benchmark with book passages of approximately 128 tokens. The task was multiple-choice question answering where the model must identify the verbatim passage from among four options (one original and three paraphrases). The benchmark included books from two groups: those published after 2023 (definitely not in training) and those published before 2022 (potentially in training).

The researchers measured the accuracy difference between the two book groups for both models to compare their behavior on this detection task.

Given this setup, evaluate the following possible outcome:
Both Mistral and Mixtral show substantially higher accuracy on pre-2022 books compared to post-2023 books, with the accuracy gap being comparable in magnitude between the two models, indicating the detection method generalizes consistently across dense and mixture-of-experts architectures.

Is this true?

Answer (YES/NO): NO